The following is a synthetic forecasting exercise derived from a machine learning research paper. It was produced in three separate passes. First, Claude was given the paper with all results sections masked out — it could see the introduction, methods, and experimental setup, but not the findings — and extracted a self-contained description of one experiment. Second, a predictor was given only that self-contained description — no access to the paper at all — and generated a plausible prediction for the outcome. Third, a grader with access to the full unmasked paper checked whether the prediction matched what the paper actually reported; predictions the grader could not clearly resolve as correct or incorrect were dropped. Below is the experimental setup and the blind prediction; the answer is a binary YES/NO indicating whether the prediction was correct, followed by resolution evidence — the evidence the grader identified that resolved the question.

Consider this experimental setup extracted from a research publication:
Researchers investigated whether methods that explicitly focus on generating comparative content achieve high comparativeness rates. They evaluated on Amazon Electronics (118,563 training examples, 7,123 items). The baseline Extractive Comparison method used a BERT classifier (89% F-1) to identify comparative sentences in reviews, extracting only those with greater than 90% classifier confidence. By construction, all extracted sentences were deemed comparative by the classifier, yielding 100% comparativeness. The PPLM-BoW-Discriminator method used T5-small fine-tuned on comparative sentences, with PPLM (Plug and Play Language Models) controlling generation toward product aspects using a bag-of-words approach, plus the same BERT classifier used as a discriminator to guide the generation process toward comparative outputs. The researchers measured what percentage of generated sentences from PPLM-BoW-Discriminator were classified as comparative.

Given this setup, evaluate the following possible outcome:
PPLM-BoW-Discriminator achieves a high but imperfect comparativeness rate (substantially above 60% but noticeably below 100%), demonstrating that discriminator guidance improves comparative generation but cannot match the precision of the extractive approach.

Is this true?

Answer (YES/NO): NO